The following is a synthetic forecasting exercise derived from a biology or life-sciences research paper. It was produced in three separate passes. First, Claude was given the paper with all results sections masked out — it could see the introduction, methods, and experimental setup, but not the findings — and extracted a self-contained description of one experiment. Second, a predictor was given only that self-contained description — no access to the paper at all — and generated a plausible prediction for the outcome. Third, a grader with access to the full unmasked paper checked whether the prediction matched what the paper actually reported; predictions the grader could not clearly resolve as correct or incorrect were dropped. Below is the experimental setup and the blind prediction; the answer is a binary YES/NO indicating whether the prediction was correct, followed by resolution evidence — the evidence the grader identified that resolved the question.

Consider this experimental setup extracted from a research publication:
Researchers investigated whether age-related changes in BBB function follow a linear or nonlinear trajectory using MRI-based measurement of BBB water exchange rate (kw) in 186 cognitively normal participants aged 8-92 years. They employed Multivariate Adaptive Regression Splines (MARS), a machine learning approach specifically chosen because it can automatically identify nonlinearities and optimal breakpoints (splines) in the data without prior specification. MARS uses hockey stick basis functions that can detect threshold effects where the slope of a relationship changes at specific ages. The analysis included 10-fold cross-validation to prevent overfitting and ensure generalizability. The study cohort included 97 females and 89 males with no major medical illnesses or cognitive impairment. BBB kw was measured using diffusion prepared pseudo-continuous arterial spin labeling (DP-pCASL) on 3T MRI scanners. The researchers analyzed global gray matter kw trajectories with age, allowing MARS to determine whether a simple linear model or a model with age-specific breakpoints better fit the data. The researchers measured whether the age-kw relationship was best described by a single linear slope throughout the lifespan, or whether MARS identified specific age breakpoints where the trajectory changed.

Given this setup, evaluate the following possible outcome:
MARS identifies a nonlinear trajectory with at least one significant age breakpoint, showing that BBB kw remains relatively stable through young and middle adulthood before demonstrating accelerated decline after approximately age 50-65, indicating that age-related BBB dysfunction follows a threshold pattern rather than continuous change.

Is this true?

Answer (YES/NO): YES